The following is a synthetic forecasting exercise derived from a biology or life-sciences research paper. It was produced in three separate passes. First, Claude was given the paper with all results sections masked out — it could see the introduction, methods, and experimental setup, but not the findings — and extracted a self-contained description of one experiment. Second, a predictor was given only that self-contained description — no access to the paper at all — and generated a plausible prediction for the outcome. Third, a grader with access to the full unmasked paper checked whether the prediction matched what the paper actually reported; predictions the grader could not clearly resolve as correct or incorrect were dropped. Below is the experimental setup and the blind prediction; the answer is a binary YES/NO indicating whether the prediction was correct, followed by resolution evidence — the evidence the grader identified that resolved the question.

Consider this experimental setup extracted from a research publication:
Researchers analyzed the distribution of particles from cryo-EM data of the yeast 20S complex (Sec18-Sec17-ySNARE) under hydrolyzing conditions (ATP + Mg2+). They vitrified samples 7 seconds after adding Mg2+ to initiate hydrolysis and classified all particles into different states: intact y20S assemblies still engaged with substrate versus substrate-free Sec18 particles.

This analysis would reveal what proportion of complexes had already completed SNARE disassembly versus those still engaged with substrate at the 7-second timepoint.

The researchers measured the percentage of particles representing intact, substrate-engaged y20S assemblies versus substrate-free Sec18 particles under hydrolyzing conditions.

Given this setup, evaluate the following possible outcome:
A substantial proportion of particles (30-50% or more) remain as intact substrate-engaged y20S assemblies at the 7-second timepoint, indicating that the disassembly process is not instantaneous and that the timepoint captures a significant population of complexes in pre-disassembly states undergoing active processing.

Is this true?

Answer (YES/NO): NO